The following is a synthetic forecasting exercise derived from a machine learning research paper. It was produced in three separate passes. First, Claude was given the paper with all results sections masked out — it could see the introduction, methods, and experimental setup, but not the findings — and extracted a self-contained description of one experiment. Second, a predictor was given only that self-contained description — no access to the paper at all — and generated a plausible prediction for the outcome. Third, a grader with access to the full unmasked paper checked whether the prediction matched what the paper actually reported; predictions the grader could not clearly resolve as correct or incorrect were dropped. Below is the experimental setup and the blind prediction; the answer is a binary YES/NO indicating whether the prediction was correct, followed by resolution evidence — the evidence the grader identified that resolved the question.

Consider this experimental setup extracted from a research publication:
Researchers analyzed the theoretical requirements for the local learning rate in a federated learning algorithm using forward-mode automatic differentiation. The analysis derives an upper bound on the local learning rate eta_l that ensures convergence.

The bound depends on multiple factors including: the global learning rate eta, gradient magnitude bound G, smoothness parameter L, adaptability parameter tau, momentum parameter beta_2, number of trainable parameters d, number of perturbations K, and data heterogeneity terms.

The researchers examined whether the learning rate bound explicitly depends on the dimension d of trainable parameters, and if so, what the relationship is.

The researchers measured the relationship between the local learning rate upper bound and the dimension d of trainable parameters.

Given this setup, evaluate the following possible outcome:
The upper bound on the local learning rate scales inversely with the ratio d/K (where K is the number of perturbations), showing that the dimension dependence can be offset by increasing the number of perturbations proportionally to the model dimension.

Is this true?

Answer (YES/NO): YES